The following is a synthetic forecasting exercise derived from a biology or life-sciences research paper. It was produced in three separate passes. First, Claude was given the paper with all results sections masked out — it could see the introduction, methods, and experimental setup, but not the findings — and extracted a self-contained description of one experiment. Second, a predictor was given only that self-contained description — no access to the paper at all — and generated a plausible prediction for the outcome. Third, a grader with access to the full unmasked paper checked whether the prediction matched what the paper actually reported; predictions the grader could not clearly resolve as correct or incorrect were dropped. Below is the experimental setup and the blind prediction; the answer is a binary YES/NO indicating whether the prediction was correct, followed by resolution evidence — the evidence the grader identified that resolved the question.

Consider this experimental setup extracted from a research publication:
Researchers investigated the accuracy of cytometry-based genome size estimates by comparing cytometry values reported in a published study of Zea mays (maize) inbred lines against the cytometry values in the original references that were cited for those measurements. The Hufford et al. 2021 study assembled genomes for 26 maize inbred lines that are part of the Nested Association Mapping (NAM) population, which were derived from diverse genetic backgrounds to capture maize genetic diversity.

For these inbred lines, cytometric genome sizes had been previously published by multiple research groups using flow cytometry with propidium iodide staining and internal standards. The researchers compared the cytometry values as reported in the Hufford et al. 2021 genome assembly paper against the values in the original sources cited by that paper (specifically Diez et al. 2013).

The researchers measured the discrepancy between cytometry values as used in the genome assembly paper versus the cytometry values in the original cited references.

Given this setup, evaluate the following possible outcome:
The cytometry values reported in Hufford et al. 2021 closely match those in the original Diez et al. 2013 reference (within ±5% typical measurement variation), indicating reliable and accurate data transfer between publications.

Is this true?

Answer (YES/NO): NO